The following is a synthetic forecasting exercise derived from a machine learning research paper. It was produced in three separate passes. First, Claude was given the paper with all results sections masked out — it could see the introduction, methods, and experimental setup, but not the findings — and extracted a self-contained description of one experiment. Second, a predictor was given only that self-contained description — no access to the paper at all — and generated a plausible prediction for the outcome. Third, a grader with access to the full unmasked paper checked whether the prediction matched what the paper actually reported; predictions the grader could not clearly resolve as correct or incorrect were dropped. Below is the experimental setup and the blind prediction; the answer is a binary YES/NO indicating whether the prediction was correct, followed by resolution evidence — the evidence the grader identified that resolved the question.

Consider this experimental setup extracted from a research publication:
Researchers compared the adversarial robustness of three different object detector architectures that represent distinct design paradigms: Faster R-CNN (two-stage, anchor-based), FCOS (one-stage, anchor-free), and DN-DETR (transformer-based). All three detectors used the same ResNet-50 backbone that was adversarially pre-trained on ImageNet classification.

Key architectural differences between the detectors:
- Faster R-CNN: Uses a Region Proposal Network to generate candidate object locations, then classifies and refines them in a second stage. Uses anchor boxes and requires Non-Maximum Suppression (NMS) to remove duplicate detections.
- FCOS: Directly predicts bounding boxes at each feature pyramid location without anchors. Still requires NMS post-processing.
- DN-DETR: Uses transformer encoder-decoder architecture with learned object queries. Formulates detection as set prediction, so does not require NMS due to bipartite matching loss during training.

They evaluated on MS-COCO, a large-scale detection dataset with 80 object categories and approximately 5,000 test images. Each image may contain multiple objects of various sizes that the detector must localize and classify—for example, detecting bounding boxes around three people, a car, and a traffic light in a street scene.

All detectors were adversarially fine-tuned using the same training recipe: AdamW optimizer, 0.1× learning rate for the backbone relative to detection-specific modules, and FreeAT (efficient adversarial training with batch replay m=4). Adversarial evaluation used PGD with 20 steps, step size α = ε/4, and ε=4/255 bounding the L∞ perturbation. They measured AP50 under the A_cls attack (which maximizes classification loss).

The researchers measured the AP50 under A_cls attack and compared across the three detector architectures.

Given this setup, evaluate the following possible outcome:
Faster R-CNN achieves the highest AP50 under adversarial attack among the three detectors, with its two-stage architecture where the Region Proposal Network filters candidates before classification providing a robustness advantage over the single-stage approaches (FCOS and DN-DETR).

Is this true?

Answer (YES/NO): NO